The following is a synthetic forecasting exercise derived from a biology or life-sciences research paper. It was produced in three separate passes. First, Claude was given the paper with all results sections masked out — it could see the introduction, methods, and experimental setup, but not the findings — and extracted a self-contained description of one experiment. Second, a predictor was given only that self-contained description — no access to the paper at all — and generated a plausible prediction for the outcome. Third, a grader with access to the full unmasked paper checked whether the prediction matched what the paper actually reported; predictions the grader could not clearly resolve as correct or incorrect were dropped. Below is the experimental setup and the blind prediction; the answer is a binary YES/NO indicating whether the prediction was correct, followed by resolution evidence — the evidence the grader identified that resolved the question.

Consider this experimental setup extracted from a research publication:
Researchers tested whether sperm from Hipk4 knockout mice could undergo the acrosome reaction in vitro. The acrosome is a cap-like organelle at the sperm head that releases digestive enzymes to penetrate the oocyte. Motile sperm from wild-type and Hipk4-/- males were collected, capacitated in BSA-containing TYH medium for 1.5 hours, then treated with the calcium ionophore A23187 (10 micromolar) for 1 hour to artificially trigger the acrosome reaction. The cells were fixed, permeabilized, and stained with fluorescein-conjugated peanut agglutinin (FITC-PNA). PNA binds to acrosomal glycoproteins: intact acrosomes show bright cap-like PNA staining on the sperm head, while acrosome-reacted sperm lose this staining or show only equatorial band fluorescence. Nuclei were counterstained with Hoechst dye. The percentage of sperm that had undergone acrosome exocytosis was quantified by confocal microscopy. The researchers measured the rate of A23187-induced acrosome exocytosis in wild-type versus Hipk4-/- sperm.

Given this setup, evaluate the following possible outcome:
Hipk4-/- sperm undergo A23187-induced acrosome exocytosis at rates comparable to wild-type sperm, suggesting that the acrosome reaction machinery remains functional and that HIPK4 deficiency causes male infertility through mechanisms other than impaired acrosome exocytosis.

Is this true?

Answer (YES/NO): NO